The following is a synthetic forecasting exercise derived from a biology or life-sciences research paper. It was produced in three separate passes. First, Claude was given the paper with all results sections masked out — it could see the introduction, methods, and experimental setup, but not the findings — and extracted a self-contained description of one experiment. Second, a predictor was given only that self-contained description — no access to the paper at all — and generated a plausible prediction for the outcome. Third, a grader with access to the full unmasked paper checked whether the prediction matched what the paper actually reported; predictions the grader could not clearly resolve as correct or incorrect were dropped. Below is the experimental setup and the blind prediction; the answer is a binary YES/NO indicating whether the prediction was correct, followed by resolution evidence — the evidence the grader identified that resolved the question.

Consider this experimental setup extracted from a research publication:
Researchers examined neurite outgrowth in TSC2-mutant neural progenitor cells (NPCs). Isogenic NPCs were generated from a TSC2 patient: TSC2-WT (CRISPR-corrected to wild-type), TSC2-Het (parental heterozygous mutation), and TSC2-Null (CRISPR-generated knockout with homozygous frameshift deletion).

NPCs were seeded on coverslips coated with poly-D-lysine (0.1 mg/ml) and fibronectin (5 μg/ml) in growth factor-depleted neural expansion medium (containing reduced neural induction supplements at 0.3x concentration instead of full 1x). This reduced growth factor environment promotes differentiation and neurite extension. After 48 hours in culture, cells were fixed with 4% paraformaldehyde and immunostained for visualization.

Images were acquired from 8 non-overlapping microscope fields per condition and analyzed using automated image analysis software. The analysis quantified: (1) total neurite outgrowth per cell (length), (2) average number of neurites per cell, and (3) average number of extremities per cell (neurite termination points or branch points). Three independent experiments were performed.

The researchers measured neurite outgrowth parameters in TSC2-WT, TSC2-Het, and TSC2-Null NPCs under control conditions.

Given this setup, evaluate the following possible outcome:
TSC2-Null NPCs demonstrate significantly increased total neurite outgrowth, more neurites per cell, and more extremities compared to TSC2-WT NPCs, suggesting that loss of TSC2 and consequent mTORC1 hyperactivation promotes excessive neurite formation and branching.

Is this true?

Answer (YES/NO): YES